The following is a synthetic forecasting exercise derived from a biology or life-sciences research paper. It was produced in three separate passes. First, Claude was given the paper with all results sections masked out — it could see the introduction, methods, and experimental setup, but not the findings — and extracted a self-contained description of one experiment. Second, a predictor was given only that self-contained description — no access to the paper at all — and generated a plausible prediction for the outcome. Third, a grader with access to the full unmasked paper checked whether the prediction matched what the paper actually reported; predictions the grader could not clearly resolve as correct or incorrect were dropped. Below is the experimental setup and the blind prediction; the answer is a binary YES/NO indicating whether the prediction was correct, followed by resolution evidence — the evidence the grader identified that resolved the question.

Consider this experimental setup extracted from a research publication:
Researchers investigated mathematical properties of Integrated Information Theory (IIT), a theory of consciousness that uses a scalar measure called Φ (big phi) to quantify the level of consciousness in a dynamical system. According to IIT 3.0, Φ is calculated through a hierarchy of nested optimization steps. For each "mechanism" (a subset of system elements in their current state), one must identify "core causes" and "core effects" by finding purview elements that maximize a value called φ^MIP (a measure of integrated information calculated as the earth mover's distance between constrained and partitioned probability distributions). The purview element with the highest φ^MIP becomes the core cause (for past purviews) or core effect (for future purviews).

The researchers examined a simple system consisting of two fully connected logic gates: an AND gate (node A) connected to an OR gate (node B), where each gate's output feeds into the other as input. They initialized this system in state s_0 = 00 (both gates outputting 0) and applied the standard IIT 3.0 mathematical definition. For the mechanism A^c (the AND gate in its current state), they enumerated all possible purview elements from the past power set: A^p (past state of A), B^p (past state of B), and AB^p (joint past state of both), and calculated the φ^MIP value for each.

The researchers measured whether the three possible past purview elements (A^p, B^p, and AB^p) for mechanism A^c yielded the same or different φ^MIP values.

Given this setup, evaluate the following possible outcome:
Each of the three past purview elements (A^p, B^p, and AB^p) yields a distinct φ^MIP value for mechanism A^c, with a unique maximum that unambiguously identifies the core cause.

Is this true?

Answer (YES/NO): NO